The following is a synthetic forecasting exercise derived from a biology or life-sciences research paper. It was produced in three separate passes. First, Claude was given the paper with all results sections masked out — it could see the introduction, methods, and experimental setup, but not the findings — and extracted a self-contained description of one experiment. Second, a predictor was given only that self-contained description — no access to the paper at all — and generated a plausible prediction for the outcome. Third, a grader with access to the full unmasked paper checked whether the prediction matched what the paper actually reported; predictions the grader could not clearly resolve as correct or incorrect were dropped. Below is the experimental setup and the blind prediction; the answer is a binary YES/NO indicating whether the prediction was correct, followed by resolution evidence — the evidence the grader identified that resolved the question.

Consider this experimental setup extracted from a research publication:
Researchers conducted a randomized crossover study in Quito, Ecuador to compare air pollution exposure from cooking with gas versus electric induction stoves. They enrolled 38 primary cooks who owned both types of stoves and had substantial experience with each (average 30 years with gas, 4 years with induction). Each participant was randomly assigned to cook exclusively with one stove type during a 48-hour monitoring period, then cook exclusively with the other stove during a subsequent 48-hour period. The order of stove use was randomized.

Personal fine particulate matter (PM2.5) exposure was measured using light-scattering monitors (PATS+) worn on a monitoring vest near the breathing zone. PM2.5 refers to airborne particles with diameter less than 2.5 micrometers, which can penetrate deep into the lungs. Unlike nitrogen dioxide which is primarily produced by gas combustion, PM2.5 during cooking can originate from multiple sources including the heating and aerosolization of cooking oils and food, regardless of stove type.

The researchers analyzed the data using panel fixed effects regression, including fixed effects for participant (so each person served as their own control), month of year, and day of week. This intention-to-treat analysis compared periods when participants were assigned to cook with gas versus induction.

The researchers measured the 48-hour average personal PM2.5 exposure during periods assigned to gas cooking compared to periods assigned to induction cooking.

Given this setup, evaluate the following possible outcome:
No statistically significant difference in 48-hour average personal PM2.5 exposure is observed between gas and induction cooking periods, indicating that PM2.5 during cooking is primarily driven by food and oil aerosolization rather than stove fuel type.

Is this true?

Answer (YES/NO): YES